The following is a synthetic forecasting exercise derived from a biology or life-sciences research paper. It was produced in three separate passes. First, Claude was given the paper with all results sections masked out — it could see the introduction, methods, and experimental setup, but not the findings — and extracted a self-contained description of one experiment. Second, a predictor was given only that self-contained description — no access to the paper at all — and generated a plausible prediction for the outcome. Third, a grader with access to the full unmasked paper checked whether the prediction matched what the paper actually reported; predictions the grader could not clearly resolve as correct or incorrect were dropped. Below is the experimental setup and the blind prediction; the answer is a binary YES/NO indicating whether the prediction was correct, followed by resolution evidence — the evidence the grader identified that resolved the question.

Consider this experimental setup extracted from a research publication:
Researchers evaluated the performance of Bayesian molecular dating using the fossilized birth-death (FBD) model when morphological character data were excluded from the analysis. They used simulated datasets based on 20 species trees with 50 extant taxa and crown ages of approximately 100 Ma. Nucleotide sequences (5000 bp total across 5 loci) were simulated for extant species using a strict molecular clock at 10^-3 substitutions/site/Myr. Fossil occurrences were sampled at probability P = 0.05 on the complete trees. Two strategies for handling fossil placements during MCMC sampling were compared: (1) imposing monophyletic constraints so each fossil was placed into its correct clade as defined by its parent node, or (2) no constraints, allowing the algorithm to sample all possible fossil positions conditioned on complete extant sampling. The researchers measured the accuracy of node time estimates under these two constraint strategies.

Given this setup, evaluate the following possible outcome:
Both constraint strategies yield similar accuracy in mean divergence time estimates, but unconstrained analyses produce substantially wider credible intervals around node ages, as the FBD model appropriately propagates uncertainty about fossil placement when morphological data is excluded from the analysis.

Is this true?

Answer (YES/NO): NO